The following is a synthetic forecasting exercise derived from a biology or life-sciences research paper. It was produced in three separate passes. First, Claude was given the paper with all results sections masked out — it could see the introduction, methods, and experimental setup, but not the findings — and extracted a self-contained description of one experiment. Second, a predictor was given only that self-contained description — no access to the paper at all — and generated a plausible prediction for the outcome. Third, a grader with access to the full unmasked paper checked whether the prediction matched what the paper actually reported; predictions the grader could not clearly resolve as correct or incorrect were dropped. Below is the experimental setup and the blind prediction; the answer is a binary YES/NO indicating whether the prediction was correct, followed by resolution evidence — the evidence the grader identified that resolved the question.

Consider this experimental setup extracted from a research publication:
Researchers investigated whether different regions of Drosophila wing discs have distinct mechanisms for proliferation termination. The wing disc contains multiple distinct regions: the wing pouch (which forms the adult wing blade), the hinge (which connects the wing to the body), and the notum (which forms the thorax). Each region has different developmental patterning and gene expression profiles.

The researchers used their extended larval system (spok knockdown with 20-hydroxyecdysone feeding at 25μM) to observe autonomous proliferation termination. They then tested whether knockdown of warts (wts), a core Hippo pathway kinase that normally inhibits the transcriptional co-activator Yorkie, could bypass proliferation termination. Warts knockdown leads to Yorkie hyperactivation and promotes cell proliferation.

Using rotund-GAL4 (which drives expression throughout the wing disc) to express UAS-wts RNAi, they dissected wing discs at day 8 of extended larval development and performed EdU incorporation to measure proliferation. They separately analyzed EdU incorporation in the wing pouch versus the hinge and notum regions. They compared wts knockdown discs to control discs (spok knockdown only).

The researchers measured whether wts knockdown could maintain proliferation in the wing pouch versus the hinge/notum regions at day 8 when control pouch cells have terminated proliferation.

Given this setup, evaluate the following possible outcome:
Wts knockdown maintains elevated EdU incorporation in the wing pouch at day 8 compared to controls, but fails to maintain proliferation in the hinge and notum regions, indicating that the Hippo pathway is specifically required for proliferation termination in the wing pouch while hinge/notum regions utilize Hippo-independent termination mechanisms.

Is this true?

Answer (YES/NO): NO